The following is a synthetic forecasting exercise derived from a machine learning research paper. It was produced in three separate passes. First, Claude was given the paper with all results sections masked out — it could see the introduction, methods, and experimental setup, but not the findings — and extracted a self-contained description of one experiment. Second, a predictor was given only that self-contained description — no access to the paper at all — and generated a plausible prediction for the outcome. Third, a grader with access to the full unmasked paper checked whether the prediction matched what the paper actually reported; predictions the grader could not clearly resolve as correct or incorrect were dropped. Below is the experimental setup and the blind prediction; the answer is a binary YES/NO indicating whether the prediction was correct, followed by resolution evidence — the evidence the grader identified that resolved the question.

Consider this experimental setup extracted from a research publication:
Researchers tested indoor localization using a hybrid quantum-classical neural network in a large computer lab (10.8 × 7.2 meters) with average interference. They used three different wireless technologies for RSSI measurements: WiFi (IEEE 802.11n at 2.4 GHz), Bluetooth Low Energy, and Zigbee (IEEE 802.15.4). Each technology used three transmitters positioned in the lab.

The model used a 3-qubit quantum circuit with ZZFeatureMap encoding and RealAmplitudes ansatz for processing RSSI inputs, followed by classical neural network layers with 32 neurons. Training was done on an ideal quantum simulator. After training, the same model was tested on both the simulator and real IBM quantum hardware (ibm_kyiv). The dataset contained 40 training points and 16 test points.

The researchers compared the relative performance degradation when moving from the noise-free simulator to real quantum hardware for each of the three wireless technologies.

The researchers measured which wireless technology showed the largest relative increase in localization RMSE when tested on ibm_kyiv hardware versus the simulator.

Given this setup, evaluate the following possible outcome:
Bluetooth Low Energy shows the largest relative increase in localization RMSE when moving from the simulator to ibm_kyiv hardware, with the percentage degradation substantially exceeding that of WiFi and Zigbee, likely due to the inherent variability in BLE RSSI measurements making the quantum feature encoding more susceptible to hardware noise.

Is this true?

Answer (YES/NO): NO